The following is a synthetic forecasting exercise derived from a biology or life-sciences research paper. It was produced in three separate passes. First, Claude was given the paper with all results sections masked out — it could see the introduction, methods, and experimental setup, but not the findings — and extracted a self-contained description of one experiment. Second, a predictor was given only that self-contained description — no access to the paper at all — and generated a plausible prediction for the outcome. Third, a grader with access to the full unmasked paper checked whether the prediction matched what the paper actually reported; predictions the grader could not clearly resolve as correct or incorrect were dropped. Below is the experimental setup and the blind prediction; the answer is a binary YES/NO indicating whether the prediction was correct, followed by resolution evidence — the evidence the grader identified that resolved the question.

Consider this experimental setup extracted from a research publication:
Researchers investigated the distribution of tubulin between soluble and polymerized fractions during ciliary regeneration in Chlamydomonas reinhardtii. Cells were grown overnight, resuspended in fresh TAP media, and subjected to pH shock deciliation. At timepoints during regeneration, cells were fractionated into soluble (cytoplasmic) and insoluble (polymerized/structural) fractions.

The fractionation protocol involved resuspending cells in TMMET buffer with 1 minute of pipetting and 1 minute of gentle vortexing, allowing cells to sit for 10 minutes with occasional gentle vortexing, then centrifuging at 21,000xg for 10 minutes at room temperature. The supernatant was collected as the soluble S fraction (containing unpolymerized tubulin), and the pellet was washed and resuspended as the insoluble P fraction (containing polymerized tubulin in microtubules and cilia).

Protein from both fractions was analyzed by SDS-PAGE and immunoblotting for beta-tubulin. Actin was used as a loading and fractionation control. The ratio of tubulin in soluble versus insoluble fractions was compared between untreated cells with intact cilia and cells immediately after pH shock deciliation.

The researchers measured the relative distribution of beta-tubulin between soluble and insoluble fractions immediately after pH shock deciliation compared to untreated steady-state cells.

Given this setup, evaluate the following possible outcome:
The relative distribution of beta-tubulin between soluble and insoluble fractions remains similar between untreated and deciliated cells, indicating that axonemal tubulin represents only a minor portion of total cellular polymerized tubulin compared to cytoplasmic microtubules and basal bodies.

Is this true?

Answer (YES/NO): NO